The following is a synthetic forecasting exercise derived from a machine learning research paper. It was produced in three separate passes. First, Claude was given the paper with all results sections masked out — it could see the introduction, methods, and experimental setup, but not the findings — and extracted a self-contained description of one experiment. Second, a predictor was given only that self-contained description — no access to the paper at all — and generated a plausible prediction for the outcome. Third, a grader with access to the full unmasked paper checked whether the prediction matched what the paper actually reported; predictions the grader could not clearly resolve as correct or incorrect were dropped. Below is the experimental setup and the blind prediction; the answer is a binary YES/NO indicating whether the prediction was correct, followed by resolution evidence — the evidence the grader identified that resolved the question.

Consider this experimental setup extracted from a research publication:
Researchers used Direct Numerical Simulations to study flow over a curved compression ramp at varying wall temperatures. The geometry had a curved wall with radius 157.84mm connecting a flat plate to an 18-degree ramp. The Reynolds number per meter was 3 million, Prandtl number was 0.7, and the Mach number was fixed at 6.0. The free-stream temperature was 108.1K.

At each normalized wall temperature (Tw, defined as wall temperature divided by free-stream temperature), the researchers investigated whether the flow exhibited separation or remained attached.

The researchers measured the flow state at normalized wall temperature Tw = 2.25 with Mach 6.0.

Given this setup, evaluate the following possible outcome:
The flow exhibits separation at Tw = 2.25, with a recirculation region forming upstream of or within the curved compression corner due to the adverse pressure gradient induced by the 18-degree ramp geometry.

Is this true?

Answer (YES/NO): YES